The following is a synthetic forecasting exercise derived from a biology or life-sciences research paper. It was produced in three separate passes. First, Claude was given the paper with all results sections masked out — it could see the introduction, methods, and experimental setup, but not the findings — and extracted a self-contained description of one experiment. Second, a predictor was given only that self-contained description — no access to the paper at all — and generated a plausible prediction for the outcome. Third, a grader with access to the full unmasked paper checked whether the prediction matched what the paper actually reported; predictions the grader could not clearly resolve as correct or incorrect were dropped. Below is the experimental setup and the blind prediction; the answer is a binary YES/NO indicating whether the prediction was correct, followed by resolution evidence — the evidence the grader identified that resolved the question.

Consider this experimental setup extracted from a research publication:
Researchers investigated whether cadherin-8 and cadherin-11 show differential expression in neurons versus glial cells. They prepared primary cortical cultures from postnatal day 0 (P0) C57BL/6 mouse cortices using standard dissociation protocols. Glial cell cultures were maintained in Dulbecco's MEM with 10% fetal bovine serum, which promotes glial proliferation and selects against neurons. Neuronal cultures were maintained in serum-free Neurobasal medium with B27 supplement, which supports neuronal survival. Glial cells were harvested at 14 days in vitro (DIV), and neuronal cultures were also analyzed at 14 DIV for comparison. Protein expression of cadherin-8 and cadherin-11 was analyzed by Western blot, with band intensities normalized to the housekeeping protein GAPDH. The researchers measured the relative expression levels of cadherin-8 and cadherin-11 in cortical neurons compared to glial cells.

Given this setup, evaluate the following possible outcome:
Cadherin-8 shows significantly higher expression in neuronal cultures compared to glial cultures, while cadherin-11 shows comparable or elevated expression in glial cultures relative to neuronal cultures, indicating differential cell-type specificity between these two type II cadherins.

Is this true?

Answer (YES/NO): NO